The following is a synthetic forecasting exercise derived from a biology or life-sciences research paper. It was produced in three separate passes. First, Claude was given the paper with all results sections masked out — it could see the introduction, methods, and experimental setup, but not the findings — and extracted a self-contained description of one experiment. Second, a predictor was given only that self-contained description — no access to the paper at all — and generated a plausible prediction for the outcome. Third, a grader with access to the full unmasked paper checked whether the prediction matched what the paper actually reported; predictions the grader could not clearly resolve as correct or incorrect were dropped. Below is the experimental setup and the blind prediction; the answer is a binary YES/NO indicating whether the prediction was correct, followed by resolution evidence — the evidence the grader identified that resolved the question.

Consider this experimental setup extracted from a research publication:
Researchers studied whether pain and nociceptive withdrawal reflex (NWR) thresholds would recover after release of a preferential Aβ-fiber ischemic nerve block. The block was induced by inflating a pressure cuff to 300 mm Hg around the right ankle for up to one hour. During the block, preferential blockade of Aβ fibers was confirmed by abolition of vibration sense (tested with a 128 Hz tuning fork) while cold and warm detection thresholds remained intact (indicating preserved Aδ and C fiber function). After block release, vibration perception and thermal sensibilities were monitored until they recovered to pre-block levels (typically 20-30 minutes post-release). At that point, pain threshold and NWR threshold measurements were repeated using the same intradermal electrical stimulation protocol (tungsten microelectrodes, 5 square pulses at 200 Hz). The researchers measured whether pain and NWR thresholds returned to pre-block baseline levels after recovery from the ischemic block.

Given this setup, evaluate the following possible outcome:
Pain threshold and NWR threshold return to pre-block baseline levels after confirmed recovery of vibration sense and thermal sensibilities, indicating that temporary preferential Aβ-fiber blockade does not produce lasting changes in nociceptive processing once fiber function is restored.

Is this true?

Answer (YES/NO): YES